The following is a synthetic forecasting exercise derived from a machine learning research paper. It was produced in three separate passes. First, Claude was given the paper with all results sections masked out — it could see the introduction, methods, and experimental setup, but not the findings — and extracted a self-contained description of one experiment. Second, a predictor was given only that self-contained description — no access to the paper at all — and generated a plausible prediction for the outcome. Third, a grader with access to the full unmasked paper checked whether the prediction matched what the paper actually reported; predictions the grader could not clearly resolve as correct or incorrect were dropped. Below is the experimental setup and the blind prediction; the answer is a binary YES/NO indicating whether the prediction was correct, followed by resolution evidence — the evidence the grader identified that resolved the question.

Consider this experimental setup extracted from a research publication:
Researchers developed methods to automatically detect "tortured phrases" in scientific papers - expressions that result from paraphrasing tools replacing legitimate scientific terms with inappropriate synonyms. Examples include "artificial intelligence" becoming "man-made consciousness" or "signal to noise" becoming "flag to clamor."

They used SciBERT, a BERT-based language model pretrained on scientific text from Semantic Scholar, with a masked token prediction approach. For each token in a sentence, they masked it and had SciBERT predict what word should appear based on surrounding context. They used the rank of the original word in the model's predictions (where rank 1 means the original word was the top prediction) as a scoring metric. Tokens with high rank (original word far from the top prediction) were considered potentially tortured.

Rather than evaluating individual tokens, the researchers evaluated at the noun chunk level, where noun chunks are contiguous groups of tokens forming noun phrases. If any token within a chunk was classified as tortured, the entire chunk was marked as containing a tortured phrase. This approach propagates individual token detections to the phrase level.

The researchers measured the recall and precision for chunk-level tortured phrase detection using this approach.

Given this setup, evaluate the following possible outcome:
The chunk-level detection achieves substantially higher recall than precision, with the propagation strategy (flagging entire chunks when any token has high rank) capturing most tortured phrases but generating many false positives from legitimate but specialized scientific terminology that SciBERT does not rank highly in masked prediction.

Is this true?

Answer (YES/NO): YES